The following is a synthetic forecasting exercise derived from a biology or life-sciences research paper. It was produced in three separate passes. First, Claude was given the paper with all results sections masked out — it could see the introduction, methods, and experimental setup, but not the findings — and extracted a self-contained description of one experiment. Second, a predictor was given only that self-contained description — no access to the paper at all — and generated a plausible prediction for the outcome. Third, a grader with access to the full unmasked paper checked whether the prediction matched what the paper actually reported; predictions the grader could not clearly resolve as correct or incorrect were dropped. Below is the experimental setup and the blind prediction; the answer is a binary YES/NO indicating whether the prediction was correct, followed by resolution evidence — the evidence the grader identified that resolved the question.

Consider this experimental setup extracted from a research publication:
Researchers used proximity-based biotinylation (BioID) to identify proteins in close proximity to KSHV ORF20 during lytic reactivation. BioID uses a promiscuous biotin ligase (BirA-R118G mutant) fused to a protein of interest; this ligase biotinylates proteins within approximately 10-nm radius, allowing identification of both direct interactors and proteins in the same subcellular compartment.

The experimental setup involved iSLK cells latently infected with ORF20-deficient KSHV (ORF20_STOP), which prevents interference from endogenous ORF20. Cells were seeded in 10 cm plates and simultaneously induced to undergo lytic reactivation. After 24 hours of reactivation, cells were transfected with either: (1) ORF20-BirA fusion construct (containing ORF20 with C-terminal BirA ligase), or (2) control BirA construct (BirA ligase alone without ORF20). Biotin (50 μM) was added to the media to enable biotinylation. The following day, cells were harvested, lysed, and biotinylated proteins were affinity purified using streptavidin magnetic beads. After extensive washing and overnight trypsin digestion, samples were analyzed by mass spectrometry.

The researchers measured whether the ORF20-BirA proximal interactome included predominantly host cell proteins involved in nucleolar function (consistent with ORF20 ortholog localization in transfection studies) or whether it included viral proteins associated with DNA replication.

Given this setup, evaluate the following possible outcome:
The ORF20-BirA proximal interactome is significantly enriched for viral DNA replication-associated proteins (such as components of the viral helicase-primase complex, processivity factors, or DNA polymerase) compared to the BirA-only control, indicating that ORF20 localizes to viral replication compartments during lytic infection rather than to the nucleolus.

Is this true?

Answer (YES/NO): NO